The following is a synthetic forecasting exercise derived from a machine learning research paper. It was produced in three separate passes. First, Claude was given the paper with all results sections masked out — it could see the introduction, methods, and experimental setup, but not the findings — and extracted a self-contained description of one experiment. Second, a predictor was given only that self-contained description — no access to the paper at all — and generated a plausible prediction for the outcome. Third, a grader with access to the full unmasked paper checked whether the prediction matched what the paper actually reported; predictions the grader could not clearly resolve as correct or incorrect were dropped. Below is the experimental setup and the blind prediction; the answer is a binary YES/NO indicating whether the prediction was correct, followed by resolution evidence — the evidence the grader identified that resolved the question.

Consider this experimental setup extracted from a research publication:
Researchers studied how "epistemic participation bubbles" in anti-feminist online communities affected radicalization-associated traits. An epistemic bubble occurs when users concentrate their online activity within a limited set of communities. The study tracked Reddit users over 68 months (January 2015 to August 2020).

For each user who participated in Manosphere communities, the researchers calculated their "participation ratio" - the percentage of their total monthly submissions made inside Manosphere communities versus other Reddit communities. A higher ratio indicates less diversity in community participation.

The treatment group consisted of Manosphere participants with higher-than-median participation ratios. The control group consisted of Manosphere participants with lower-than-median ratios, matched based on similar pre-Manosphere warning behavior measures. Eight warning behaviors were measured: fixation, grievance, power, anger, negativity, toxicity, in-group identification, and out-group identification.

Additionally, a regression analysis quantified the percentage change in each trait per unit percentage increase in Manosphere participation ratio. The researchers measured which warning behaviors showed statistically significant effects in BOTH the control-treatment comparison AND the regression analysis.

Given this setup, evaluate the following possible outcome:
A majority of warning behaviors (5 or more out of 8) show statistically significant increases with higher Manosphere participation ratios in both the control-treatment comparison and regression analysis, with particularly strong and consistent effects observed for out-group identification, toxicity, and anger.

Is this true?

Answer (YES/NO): NO